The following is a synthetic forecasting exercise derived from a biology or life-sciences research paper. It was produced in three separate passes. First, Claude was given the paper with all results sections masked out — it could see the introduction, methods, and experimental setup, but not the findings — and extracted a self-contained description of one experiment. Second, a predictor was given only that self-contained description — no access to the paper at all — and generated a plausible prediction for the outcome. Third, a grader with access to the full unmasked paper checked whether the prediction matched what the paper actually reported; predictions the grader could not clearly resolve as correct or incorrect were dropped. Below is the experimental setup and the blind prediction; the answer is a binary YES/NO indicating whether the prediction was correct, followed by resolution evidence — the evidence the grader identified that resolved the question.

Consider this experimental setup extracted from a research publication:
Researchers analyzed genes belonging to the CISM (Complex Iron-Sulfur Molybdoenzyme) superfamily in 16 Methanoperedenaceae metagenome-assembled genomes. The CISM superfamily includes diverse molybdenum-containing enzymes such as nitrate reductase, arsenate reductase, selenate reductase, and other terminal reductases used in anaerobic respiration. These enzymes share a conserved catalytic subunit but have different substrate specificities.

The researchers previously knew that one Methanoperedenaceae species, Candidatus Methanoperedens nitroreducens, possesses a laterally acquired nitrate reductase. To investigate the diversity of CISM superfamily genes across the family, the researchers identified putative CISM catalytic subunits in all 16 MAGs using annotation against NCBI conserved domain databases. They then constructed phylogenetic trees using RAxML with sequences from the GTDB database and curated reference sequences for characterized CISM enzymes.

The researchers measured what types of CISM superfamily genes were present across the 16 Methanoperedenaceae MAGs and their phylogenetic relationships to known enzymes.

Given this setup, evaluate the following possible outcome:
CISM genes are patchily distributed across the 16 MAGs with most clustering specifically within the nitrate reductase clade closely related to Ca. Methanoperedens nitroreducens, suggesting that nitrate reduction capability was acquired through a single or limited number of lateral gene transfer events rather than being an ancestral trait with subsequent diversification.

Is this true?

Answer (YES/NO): NO